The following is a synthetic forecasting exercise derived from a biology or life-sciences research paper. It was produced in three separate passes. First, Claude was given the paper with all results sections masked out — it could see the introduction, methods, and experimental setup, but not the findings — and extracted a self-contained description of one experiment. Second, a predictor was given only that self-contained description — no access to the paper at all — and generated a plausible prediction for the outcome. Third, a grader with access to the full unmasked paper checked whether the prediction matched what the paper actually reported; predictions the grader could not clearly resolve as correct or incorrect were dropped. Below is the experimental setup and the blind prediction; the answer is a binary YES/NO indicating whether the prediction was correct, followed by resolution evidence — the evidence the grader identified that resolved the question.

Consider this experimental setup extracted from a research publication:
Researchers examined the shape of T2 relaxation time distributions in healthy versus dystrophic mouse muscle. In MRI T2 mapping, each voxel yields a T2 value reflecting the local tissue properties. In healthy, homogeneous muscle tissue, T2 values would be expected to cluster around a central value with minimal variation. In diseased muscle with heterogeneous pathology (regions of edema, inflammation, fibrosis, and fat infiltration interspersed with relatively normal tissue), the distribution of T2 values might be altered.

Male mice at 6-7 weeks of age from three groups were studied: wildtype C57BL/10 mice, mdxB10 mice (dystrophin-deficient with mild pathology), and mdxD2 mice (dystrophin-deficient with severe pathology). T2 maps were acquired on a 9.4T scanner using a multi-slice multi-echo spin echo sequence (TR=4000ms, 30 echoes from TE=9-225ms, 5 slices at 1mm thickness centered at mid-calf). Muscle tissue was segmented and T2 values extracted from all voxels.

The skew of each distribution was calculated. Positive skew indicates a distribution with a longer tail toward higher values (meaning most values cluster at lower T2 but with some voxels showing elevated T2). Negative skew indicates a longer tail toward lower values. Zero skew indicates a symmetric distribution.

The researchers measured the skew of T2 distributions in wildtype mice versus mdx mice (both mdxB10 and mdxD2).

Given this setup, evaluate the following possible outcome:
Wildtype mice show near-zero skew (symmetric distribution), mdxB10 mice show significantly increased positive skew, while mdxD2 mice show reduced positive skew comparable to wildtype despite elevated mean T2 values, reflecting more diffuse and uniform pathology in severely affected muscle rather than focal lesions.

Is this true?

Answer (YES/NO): NO